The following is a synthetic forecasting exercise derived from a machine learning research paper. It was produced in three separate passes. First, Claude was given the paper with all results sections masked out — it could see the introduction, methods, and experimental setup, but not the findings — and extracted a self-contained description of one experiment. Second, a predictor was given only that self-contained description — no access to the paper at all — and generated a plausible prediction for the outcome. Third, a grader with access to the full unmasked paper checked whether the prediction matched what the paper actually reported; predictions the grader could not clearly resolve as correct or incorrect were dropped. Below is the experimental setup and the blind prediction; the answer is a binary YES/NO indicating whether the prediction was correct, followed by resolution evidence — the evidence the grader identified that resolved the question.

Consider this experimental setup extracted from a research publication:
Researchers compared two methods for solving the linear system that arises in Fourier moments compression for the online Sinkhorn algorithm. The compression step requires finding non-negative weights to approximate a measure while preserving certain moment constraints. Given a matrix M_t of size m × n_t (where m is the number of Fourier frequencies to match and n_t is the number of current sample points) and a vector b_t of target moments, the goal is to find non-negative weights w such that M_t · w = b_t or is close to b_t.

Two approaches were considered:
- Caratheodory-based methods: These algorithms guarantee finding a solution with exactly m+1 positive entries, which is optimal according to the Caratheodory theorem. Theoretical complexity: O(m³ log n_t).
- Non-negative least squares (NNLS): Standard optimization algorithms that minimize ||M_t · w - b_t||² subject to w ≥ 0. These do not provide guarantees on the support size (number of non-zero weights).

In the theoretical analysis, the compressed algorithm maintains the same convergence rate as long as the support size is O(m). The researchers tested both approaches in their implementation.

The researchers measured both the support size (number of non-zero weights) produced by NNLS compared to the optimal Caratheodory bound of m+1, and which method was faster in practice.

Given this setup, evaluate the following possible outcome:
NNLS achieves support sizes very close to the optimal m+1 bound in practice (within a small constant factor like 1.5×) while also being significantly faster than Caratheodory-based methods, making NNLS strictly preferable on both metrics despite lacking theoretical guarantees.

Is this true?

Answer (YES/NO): NO